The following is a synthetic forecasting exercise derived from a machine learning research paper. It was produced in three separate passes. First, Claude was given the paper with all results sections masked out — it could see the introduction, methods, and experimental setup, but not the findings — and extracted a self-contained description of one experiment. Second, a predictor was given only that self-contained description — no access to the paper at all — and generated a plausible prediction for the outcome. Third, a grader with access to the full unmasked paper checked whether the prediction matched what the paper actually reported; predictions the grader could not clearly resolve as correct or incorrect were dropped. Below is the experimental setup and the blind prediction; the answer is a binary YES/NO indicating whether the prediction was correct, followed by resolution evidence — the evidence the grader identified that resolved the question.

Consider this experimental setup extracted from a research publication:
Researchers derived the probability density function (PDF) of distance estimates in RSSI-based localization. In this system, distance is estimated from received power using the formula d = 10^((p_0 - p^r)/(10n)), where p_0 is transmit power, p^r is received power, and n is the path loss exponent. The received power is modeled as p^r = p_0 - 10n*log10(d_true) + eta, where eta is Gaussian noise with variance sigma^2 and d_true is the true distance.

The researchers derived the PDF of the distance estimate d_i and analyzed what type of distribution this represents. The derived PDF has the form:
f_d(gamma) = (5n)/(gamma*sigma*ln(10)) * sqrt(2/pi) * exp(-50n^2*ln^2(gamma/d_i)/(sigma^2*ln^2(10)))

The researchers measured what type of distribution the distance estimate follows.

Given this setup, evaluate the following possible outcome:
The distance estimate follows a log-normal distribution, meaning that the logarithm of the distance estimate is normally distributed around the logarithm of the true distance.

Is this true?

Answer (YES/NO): YES